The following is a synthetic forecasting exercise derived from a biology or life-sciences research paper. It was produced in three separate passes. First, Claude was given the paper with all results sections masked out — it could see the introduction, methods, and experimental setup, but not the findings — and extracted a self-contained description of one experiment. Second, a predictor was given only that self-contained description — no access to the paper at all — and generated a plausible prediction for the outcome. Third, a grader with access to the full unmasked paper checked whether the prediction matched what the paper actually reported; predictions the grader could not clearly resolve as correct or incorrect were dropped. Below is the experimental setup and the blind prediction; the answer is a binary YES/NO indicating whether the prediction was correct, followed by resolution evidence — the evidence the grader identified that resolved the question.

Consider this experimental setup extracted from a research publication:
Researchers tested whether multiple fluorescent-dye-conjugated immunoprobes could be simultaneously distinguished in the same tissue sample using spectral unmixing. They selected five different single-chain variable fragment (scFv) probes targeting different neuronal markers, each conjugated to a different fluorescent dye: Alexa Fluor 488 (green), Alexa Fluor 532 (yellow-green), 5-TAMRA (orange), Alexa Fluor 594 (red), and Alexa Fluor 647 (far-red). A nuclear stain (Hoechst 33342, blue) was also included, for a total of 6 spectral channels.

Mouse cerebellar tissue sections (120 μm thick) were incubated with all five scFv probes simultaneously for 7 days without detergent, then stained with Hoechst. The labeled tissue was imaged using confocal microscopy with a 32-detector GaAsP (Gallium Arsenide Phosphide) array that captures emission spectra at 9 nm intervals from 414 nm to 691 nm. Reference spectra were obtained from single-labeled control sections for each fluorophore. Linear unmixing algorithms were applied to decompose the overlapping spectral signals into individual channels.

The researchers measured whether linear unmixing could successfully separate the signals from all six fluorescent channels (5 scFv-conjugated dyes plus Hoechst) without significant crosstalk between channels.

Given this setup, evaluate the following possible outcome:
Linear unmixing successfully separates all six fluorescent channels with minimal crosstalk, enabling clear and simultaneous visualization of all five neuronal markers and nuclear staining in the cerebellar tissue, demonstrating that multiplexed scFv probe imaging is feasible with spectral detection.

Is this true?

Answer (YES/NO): YES